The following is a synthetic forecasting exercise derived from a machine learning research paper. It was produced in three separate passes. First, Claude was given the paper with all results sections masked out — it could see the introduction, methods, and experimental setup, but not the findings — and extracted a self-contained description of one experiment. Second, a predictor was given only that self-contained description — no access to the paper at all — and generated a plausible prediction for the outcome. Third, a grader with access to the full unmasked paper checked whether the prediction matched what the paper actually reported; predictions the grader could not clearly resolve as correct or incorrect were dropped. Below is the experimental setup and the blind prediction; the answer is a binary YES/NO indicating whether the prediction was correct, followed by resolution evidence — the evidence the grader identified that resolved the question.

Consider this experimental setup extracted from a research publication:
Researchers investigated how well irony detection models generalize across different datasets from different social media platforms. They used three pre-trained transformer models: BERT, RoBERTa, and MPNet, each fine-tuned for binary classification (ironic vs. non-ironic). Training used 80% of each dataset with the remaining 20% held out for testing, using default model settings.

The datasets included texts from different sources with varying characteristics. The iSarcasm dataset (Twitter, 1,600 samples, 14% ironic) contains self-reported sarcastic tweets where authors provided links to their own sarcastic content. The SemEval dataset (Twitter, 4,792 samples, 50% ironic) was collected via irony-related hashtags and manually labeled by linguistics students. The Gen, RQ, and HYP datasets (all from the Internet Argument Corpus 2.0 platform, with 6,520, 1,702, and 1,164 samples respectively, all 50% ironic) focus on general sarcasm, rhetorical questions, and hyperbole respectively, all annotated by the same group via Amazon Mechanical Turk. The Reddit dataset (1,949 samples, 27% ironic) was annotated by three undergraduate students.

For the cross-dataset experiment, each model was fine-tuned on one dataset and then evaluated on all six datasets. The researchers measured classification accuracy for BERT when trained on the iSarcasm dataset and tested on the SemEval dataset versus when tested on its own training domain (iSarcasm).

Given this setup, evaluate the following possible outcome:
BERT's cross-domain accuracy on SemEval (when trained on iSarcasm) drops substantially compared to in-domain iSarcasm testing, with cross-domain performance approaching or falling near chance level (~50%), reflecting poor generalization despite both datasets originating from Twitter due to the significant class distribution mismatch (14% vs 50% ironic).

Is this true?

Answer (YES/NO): YES